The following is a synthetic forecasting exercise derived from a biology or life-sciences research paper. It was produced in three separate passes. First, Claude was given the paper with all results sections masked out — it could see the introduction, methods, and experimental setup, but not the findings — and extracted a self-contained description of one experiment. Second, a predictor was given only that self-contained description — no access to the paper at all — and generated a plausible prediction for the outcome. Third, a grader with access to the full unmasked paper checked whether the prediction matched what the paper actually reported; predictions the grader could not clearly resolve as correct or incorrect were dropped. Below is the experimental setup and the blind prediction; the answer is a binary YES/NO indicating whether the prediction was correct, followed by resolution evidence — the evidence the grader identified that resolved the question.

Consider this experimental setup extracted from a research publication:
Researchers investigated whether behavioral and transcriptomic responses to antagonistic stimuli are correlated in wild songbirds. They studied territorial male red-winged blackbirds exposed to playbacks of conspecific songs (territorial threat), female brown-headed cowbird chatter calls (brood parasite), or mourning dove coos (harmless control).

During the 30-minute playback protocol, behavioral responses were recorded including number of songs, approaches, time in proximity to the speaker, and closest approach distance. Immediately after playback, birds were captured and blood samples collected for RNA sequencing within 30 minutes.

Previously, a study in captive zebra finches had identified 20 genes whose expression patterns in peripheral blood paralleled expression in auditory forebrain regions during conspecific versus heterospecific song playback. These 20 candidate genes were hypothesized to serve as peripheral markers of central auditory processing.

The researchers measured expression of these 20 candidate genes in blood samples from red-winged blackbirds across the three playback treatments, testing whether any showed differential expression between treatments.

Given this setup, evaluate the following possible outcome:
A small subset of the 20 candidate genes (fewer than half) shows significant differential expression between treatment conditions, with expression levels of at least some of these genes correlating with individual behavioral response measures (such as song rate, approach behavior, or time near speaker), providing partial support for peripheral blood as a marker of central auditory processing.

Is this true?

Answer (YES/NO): NO